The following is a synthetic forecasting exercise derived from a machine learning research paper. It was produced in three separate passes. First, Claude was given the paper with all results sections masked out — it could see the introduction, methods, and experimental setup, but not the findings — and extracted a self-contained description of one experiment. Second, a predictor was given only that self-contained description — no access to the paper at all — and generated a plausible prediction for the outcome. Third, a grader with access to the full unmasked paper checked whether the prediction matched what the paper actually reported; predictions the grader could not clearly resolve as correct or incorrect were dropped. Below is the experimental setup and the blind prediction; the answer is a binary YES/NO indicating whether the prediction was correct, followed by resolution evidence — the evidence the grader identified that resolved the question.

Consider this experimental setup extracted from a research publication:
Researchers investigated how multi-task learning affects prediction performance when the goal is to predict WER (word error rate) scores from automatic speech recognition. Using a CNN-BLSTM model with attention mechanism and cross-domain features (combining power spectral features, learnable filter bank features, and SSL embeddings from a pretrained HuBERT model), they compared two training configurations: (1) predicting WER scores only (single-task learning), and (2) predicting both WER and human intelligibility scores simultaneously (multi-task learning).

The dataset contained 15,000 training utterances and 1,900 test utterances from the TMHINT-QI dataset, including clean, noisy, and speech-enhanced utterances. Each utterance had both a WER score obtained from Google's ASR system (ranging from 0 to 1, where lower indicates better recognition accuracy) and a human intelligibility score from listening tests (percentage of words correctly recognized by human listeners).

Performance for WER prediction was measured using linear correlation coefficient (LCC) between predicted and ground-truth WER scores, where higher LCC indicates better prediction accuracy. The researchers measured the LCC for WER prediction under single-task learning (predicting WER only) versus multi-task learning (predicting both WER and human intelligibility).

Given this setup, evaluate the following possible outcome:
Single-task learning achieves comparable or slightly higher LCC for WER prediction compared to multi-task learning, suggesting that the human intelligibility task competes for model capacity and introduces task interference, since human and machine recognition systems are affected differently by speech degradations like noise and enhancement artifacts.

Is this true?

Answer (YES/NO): NO